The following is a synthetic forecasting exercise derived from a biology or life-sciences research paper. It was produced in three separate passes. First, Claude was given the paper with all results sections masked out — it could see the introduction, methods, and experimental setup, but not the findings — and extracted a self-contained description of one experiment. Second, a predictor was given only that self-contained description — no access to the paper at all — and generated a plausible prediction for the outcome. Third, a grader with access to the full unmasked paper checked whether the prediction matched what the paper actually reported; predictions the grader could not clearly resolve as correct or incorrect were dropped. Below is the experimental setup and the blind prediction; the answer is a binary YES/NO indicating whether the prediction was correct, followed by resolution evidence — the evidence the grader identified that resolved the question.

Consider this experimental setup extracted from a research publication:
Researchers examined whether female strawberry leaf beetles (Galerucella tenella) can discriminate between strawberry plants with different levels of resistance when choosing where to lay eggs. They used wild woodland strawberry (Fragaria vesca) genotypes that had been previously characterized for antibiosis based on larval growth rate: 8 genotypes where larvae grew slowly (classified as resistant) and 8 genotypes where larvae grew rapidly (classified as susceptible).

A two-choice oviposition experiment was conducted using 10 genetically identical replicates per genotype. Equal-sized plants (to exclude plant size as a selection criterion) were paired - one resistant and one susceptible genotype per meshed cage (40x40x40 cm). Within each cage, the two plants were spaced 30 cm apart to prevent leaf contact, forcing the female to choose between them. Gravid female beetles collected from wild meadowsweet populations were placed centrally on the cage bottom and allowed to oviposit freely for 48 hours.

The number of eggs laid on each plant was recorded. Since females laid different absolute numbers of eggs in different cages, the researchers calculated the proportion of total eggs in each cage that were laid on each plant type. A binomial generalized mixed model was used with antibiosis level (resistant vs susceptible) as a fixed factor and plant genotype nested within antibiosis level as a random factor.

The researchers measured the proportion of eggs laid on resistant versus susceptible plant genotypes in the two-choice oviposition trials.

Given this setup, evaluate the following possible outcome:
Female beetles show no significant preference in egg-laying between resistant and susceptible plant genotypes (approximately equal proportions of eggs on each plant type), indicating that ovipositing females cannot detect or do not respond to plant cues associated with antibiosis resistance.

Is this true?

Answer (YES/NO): NO